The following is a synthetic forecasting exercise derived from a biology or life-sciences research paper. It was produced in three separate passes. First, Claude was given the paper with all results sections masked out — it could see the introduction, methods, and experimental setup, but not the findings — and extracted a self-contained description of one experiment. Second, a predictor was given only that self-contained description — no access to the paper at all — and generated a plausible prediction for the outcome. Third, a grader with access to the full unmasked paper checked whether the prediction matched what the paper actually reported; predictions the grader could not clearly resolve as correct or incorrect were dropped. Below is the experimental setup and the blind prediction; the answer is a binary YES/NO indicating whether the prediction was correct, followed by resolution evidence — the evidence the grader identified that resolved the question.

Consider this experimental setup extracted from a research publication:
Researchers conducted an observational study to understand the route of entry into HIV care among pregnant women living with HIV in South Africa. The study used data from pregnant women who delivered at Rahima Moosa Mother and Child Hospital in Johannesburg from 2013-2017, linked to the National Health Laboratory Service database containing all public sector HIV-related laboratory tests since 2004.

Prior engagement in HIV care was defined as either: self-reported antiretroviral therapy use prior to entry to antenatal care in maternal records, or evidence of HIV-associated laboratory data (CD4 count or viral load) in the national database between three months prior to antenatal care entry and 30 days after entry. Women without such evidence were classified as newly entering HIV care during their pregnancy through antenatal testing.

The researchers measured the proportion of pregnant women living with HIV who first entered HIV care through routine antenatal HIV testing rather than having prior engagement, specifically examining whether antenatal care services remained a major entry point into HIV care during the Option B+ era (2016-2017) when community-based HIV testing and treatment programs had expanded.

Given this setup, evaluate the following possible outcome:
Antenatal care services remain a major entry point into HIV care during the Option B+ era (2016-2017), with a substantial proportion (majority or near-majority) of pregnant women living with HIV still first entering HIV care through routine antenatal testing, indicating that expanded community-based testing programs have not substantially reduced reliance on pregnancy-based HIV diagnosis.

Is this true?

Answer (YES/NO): NO